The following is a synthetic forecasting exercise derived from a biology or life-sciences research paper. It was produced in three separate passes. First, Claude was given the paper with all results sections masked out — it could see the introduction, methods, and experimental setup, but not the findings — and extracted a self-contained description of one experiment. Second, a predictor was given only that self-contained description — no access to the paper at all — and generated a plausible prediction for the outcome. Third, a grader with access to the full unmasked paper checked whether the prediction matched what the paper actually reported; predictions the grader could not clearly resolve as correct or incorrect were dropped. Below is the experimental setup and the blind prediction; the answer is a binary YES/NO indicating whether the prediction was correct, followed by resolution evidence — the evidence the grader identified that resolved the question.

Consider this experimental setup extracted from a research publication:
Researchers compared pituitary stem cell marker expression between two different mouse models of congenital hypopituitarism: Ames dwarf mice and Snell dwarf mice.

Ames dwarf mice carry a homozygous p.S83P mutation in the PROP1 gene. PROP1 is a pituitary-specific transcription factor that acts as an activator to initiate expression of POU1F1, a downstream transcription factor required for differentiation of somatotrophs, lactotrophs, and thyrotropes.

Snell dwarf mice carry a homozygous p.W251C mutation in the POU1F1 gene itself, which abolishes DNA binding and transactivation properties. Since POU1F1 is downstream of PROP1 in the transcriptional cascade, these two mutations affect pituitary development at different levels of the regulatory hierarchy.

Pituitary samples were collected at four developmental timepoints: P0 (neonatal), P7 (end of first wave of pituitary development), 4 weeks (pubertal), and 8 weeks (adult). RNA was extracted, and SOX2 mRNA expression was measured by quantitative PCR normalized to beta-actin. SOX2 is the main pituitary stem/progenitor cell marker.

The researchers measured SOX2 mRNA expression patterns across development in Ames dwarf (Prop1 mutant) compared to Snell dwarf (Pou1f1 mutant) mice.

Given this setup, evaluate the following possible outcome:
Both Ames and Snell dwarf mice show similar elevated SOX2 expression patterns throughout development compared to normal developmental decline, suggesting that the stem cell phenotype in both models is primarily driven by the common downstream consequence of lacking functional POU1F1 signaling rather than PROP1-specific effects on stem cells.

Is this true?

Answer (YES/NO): NO